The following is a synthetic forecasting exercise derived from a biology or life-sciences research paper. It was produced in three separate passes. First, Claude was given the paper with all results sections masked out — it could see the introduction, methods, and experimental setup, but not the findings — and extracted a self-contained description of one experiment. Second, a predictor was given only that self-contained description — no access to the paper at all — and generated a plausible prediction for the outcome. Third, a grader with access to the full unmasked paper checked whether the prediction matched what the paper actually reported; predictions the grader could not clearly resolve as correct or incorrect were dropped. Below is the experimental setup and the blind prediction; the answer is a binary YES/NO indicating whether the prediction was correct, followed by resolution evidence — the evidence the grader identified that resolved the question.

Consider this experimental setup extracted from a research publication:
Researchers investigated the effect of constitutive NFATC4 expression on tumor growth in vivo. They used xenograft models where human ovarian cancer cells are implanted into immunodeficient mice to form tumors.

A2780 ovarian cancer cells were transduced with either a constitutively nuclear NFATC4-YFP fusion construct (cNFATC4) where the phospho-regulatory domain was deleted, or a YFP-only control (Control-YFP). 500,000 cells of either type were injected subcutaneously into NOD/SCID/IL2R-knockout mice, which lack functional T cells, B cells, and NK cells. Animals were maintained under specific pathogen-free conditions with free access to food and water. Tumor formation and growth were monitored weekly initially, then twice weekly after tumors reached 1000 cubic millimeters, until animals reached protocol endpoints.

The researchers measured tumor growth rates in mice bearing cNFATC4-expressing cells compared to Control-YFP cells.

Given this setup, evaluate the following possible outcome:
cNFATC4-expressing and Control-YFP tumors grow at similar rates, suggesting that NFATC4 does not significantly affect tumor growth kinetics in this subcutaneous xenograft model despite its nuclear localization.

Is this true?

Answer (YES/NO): NO